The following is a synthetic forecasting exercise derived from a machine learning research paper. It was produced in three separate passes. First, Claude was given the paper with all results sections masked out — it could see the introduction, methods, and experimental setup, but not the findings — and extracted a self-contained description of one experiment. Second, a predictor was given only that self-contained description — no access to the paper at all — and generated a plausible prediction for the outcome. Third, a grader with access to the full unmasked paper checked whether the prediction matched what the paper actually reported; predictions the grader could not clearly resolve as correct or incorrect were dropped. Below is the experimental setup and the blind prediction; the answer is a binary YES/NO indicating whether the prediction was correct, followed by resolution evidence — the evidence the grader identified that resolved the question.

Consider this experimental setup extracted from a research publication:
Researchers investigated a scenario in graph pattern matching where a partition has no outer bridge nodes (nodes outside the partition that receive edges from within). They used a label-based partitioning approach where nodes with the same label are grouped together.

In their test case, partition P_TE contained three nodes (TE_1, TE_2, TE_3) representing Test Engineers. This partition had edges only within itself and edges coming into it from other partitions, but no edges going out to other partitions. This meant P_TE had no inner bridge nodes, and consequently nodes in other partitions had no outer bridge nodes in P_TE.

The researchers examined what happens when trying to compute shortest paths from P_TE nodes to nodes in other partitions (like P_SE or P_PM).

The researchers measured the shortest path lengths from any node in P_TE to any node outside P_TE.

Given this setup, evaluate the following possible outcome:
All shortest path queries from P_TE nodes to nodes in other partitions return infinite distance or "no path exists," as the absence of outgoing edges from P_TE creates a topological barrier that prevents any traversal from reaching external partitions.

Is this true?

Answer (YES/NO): YES